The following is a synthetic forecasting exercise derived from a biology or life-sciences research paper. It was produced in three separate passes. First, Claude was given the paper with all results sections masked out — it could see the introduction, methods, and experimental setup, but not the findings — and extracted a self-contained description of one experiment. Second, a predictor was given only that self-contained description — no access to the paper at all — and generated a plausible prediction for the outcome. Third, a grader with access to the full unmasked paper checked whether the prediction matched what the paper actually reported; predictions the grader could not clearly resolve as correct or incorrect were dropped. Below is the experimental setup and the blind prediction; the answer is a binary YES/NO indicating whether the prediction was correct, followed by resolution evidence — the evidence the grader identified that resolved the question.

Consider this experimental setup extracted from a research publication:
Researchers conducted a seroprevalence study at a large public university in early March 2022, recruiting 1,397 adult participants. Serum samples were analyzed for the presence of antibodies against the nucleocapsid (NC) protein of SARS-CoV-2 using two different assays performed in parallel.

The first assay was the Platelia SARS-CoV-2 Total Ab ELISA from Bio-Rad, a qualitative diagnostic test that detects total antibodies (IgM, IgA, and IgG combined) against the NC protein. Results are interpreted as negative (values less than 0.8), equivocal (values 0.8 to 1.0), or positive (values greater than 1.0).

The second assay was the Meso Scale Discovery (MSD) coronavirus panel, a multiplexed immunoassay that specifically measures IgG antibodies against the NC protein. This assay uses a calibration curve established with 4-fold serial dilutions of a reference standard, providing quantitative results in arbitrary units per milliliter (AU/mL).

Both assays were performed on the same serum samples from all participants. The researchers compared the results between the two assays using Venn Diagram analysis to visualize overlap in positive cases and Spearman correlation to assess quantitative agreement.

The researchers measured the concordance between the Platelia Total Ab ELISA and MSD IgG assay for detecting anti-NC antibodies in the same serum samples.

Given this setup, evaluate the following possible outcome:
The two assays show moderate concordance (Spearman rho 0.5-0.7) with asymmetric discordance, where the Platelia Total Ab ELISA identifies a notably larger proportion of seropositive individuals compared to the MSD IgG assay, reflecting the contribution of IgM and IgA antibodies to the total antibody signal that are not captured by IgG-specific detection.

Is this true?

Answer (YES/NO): NO